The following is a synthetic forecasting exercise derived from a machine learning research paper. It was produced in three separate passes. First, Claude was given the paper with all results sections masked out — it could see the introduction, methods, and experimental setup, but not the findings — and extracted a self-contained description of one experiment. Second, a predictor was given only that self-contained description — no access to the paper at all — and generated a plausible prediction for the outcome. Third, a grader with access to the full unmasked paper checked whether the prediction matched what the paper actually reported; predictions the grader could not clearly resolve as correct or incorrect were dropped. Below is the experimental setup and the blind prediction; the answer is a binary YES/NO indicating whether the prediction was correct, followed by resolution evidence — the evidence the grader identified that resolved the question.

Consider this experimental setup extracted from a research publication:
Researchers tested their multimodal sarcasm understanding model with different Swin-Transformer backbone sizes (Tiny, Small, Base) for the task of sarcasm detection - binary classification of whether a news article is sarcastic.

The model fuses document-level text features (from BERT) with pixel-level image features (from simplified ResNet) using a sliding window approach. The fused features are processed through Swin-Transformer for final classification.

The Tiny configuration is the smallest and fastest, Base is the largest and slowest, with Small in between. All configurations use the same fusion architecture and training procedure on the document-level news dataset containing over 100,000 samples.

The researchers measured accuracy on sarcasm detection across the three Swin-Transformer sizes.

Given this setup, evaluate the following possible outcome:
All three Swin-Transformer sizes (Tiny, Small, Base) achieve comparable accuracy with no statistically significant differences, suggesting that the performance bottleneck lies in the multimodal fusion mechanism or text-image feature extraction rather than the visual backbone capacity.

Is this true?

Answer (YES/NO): NO